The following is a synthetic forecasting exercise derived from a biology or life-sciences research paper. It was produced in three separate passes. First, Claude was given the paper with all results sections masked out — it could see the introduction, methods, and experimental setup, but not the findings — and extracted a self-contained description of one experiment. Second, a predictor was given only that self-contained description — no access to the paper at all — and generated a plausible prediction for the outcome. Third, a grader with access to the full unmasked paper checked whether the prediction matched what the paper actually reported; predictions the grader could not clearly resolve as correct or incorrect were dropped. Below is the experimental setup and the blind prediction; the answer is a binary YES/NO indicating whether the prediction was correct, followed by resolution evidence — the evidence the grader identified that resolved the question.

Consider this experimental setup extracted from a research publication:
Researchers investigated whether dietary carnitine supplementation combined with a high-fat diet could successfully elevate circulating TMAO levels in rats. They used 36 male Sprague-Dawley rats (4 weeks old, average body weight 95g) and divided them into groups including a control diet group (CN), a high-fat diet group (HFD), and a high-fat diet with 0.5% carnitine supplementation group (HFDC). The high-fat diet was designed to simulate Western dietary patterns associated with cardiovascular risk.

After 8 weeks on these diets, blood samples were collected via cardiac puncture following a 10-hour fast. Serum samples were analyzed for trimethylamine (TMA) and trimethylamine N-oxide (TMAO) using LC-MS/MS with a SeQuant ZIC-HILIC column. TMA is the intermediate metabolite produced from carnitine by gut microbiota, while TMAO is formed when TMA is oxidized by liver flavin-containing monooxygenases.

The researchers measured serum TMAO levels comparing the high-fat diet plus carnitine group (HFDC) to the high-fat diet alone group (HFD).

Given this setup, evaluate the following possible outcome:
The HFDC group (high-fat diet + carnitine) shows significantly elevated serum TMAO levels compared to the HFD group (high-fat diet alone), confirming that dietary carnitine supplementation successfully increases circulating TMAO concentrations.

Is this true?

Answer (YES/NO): YES